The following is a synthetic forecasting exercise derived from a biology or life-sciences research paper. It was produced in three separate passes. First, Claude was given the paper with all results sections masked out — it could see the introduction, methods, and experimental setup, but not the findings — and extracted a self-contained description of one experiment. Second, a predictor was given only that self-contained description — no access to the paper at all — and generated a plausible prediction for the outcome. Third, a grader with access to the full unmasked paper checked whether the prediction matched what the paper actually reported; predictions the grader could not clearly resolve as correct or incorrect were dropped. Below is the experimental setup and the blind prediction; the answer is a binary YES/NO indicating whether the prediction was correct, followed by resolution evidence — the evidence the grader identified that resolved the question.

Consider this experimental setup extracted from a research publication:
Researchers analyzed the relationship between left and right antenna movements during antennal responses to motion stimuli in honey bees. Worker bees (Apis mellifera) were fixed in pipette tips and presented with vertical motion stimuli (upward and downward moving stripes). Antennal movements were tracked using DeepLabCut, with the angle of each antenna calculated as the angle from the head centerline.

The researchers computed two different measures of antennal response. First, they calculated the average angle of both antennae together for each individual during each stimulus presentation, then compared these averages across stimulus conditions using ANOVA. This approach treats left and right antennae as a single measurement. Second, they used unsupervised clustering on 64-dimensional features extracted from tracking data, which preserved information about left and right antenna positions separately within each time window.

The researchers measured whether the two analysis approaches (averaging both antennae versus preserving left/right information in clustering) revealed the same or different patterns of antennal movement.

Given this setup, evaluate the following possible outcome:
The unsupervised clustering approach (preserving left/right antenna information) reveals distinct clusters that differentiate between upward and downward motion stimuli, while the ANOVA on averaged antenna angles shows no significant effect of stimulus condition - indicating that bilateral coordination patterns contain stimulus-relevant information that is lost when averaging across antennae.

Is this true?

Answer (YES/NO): NO